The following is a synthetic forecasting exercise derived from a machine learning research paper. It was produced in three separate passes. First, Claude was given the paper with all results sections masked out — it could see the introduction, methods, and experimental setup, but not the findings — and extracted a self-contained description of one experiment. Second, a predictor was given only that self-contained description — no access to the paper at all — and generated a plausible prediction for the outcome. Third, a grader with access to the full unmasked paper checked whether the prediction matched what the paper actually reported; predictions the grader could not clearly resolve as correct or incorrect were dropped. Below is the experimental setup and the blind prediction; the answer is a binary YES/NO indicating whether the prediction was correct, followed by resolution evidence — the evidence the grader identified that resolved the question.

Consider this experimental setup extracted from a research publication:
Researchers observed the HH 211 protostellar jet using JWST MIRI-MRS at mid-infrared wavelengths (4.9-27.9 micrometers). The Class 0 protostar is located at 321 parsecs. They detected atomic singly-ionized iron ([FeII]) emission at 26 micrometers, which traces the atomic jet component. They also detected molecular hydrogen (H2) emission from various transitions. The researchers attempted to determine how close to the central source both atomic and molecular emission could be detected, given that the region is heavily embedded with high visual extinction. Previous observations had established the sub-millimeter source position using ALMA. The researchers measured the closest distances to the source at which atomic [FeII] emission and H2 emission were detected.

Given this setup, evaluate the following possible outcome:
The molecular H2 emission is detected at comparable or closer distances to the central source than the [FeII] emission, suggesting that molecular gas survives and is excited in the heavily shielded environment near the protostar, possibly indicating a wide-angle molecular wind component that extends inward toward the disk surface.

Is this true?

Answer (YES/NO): NO